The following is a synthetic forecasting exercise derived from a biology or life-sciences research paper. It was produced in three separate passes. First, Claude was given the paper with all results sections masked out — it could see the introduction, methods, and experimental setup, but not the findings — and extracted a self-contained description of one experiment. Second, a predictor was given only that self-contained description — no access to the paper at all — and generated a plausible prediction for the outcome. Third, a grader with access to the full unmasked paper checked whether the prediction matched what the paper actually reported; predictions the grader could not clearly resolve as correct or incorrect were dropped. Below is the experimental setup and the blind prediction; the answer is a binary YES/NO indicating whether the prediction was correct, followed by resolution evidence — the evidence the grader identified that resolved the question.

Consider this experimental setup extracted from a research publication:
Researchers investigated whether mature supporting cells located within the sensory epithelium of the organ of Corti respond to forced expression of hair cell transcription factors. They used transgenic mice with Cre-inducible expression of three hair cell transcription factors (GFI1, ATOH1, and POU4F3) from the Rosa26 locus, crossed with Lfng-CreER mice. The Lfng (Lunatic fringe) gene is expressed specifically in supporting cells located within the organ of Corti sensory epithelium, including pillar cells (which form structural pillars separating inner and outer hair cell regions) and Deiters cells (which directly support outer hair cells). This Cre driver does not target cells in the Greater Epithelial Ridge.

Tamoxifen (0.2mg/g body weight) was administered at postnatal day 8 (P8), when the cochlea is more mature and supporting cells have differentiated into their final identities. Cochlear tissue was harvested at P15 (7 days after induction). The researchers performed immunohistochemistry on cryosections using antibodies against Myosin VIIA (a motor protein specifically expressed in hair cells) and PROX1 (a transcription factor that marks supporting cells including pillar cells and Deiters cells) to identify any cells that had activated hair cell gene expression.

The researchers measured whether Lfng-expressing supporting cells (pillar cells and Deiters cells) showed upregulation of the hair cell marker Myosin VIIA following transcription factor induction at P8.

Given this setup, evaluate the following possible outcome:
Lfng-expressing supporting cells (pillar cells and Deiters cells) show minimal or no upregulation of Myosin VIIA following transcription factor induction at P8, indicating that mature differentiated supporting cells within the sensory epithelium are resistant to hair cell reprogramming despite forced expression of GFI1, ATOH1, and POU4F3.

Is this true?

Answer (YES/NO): YES